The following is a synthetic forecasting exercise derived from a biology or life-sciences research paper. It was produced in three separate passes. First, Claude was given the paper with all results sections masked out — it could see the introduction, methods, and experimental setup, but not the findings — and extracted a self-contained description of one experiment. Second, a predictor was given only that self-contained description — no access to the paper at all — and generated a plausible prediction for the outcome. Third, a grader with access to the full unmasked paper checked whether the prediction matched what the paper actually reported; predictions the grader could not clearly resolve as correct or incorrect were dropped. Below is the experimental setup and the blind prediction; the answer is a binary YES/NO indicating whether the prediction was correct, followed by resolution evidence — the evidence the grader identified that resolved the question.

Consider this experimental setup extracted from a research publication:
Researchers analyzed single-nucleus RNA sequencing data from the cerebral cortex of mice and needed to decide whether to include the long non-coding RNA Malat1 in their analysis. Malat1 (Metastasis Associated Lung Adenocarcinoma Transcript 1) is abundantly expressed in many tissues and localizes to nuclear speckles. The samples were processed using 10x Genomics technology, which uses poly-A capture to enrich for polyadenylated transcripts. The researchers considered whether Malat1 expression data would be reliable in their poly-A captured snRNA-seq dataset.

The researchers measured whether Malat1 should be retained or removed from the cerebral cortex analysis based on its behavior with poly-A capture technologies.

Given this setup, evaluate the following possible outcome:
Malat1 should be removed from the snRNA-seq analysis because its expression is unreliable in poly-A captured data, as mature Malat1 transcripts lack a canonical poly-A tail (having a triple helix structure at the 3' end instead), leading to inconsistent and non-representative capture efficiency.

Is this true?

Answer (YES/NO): NO